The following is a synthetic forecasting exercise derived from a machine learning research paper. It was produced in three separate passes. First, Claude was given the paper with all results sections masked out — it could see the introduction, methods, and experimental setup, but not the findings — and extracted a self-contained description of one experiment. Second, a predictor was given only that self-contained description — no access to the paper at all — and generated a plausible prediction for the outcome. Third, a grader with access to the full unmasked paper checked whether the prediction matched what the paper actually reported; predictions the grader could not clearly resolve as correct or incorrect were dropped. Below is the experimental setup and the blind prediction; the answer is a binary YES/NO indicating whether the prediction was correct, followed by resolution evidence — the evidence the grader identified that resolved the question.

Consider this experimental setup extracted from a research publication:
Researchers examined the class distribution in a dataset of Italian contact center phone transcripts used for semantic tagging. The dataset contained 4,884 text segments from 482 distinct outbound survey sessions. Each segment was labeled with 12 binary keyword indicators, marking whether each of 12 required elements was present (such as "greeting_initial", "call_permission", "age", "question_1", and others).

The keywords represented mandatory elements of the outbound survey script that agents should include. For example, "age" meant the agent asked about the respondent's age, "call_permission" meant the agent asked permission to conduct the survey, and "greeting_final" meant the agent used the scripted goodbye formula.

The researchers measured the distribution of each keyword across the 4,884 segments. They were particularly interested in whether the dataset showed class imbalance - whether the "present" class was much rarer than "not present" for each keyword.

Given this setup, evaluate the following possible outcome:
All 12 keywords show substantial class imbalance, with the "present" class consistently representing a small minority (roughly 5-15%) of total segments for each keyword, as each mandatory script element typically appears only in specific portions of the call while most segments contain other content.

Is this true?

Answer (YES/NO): YES